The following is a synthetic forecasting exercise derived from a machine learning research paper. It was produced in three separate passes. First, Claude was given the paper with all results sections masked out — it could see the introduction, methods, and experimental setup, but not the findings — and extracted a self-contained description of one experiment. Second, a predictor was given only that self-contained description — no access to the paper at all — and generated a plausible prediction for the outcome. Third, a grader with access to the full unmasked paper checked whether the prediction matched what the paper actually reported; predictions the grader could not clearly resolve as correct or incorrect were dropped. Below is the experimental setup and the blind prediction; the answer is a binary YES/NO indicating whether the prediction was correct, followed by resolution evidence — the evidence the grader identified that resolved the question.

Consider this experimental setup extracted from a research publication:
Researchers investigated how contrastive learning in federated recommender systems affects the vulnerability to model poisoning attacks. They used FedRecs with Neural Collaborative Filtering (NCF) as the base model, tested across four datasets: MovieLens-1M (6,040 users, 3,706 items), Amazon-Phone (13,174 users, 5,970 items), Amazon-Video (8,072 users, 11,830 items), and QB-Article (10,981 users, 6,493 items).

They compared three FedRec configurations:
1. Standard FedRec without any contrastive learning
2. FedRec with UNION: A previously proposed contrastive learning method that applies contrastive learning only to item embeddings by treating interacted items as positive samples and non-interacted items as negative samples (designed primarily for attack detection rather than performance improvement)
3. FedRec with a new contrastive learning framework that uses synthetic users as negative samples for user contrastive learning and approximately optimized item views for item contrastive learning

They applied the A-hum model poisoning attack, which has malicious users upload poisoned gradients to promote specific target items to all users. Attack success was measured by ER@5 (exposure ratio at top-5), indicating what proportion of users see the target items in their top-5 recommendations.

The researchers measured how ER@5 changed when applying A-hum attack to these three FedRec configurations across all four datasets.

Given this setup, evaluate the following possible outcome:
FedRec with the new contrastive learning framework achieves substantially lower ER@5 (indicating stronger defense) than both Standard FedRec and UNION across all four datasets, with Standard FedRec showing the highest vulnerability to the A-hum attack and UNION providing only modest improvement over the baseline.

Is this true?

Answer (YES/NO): NO